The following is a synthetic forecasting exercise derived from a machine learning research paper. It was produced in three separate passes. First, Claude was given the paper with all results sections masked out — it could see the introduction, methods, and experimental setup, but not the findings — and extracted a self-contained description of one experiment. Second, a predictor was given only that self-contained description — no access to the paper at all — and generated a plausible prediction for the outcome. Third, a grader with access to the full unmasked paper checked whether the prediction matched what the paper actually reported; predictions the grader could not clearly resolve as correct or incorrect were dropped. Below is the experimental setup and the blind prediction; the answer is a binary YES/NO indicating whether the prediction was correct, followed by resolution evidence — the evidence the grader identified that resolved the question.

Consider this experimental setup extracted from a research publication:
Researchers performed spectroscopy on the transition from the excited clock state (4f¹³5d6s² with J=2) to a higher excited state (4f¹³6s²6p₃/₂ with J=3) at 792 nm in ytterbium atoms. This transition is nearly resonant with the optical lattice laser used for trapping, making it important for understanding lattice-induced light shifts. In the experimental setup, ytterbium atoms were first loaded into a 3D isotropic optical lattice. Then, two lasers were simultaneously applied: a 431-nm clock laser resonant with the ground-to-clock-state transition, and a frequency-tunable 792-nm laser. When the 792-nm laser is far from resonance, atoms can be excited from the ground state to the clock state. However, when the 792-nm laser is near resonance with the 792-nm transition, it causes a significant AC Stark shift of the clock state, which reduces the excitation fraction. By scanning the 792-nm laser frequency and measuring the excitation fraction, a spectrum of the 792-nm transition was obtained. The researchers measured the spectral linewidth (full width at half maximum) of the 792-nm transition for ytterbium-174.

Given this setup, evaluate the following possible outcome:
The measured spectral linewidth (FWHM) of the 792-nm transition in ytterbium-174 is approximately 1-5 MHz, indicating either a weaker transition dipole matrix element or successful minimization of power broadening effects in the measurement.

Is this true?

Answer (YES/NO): NO